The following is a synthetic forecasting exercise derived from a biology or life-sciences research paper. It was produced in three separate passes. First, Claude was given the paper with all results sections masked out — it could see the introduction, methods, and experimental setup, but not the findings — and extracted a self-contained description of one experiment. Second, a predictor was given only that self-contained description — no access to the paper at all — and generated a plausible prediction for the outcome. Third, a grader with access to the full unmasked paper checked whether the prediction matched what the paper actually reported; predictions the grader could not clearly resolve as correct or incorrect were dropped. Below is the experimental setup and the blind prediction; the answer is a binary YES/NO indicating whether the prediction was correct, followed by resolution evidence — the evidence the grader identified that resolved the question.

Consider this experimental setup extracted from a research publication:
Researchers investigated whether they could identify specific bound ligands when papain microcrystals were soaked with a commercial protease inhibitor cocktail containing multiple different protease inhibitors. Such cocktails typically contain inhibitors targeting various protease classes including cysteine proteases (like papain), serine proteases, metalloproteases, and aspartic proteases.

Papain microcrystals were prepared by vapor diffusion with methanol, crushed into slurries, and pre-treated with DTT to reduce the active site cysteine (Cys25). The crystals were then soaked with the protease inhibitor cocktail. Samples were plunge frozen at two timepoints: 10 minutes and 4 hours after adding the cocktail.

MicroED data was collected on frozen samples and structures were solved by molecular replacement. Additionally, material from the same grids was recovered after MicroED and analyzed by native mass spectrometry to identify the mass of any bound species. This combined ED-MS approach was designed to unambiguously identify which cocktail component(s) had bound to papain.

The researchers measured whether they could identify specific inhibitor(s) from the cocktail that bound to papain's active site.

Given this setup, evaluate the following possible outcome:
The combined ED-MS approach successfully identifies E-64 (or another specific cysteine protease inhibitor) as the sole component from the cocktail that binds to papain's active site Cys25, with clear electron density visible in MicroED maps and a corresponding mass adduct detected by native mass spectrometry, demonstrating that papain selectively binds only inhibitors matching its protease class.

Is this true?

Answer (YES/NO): NO